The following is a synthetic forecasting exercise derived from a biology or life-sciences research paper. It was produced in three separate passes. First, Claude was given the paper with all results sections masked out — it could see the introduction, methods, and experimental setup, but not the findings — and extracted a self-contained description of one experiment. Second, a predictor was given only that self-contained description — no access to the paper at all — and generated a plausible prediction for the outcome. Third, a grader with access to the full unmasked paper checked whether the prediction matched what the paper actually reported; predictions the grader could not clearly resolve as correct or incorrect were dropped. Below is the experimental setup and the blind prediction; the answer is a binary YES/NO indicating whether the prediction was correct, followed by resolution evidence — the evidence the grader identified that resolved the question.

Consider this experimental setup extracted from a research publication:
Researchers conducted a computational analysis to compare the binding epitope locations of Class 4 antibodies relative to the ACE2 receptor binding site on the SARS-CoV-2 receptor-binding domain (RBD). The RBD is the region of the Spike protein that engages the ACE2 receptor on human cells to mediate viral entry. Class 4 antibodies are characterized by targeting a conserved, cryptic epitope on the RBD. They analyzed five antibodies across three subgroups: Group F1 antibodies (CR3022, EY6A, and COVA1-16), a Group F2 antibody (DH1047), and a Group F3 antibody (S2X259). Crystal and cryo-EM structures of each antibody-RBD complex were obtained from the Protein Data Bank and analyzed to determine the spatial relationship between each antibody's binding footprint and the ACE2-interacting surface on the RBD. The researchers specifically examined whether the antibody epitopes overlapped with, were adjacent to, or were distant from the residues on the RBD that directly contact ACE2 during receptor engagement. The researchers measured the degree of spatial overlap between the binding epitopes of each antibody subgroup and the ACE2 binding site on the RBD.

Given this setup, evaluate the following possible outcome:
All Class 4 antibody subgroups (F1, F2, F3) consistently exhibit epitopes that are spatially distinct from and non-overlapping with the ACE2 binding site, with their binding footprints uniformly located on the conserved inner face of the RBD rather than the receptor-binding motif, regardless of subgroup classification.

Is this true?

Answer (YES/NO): NO